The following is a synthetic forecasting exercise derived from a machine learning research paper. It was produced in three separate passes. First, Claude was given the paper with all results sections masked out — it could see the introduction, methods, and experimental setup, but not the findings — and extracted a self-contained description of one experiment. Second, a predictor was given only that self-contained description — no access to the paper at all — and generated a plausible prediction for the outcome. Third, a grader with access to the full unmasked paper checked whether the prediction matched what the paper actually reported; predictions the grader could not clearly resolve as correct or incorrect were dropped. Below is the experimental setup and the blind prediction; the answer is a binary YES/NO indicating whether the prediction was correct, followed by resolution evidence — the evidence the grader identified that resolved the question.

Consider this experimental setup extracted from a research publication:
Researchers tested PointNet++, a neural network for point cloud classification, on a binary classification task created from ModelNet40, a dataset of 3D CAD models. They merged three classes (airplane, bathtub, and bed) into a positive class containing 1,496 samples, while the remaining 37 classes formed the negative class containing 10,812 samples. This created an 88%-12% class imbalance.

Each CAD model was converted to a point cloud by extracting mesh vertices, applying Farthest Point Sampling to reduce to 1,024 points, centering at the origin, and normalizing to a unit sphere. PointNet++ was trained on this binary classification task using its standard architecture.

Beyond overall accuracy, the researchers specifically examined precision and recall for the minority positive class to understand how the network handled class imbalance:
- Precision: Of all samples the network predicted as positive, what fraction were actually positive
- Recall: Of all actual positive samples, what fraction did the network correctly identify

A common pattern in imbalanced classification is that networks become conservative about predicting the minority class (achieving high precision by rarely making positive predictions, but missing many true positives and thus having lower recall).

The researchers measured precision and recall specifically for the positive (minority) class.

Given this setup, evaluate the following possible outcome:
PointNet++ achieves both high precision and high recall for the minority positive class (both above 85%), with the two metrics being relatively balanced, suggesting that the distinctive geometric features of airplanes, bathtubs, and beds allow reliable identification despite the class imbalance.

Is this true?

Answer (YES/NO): YES